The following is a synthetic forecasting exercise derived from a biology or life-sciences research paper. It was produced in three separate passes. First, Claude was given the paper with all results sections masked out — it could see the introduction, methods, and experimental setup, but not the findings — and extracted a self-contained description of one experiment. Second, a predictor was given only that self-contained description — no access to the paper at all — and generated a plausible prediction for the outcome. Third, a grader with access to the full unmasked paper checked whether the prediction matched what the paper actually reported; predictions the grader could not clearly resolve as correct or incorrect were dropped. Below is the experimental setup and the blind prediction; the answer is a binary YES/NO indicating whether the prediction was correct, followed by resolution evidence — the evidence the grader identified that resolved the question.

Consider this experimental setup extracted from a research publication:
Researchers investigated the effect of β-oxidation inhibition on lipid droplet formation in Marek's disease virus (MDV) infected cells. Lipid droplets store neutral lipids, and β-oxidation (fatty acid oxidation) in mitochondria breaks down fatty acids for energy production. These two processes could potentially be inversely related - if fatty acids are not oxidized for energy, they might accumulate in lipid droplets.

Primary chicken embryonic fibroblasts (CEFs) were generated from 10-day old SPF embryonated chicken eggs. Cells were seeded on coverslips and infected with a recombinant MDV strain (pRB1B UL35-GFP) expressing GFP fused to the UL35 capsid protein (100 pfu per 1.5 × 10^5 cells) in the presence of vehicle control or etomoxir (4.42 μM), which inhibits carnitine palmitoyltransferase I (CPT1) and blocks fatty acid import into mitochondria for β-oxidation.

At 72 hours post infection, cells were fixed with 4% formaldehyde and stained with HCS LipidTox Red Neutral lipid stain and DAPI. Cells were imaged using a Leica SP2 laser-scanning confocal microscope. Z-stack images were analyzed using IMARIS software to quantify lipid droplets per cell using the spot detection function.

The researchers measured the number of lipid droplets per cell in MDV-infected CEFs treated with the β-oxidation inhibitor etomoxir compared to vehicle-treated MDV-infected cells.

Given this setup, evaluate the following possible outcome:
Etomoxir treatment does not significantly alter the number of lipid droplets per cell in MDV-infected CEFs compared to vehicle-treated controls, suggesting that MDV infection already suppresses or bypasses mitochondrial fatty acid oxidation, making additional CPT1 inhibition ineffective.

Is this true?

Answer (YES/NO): YES